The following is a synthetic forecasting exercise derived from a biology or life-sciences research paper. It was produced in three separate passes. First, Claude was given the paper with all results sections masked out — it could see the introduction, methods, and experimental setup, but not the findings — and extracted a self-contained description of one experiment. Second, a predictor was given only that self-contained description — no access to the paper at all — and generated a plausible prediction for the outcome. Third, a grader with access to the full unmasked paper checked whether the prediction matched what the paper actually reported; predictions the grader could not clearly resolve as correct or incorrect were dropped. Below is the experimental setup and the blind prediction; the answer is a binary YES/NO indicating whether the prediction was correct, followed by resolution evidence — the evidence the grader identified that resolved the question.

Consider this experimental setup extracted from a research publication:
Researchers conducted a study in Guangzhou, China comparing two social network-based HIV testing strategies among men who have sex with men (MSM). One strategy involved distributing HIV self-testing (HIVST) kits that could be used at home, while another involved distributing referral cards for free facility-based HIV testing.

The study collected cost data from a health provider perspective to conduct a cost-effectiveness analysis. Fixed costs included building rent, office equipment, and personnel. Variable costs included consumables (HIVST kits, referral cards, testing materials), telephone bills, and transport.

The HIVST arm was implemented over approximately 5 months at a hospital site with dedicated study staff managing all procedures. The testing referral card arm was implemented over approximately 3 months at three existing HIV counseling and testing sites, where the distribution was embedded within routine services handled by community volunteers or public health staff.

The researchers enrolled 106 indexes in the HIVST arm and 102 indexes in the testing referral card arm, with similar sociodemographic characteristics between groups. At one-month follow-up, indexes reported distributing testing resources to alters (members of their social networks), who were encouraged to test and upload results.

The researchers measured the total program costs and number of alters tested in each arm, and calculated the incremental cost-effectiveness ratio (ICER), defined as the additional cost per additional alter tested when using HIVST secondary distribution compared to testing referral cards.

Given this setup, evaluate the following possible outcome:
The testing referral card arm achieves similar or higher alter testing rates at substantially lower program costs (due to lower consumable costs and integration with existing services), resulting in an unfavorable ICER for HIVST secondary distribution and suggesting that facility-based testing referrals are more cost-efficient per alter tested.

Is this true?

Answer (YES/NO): NO